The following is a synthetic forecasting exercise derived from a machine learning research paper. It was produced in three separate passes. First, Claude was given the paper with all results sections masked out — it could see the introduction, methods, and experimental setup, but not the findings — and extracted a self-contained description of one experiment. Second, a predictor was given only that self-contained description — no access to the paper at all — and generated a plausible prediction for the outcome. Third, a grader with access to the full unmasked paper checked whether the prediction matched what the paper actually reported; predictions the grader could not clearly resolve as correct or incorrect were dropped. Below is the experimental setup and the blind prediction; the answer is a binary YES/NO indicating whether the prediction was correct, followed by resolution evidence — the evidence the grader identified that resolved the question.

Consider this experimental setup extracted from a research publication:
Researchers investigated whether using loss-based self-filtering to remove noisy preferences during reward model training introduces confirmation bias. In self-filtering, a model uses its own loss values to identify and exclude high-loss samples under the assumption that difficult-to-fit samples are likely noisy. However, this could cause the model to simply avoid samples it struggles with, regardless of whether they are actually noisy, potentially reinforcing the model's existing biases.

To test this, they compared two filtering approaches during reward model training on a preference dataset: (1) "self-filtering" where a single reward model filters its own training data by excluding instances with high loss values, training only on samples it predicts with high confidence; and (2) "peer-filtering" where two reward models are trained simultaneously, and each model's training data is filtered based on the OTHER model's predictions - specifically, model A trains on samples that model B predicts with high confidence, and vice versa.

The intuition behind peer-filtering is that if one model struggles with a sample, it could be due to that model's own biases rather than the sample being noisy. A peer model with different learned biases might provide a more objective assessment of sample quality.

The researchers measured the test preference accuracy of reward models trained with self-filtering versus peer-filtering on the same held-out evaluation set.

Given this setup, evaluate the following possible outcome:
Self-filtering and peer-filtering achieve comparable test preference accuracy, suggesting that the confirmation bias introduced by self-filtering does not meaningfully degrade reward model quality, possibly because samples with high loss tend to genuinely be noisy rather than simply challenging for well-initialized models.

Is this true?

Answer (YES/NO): NO